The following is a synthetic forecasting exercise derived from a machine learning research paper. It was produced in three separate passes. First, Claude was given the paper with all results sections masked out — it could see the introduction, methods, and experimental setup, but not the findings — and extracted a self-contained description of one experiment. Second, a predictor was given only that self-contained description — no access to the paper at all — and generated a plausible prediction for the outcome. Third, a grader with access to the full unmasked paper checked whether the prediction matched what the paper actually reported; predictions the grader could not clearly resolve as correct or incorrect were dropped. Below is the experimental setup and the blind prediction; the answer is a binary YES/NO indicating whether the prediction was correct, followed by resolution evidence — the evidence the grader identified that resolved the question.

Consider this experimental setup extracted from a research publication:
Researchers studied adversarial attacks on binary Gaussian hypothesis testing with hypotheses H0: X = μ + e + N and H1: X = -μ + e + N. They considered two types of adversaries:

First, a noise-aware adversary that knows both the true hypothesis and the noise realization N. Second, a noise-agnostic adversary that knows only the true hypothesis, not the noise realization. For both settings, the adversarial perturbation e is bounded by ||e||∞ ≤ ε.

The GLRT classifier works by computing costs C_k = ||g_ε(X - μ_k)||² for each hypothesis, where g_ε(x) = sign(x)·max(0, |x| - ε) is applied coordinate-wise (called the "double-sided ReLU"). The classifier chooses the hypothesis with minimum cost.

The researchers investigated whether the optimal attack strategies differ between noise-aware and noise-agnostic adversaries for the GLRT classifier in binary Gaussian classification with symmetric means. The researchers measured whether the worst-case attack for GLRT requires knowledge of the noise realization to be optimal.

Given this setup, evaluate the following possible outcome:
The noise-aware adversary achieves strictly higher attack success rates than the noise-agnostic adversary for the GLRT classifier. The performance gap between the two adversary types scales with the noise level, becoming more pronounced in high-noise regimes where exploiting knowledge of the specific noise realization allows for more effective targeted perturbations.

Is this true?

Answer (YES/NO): NO